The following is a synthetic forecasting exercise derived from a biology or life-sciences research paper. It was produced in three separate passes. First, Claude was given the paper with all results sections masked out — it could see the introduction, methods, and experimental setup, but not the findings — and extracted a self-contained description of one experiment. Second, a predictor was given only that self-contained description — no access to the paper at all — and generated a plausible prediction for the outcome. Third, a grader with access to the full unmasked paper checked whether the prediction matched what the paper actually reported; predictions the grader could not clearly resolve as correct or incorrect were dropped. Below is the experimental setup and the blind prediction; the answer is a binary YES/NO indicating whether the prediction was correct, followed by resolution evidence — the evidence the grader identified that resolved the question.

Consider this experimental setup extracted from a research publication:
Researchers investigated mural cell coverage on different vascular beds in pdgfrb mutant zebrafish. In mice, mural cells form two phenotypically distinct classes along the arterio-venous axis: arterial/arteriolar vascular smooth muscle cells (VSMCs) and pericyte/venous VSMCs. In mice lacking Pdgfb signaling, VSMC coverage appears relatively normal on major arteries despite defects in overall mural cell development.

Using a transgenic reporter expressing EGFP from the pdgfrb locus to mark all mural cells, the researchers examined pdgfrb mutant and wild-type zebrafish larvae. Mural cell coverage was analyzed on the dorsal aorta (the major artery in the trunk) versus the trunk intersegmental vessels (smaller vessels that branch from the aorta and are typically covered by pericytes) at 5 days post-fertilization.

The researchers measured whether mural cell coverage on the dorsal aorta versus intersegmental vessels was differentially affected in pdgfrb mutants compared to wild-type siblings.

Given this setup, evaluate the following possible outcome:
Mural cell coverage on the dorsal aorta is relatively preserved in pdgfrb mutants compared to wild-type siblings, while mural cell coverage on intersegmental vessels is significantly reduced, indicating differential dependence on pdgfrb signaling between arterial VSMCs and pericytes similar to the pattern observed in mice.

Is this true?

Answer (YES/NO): NO